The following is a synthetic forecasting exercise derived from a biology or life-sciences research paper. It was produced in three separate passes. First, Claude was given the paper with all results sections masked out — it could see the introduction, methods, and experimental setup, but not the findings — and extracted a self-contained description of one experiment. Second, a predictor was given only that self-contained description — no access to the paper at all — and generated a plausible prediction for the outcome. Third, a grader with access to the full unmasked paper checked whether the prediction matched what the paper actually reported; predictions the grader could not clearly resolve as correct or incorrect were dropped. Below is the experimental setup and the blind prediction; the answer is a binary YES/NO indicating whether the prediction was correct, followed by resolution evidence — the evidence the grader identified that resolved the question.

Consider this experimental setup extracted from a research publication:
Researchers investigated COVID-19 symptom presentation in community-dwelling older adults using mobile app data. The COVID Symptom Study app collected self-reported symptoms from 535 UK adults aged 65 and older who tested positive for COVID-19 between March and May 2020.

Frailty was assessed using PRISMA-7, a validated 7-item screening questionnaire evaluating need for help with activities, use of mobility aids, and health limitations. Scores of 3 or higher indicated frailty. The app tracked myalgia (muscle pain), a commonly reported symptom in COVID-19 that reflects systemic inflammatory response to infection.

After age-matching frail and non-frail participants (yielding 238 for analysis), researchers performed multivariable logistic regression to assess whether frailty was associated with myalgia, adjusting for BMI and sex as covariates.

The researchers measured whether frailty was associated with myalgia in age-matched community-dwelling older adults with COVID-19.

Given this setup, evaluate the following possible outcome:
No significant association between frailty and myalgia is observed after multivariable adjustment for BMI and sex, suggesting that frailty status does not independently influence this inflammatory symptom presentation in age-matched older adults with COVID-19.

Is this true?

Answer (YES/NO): YES